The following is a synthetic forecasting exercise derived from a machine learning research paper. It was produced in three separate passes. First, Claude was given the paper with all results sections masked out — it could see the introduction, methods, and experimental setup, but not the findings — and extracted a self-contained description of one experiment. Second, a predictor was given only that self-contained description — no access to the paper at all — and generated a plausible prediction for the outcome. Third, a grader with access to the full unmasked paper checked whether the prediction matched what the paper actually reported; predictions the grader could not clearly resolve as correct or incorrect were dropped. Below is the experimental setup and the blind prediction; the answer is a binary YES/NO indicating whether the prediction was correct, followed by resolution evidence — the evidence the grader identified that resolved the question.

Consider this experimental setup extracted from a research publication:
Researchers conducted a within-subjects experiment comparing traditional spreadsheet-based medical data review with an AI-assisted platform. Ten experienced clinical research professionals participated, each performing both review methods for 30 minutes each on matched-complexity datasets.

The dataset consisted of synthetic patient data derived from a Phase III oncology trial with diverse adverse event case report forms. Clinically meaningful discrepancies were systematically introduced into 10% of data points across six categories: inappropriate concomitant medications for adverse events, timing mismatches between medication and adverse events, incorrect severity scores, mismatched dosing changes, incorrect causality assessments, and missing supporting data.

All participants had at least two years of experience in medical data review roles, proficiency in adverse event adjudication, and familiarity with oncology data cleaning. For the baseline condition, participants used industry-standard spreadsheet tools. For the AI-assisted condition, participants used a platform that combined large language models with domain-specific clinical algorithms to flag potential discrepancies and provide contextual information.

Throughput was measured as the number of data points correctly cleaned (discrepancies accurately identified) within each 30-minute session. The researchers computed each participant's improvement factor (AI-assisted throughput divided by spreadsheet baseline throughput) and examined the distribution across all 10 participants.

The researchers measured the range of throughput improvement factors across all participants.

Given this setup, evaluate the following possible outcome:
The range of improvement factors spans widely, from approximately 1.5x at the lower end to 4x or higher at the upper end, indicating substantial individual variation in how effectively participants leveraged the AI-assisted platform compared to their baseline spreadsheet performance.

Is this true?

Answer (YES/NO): NO